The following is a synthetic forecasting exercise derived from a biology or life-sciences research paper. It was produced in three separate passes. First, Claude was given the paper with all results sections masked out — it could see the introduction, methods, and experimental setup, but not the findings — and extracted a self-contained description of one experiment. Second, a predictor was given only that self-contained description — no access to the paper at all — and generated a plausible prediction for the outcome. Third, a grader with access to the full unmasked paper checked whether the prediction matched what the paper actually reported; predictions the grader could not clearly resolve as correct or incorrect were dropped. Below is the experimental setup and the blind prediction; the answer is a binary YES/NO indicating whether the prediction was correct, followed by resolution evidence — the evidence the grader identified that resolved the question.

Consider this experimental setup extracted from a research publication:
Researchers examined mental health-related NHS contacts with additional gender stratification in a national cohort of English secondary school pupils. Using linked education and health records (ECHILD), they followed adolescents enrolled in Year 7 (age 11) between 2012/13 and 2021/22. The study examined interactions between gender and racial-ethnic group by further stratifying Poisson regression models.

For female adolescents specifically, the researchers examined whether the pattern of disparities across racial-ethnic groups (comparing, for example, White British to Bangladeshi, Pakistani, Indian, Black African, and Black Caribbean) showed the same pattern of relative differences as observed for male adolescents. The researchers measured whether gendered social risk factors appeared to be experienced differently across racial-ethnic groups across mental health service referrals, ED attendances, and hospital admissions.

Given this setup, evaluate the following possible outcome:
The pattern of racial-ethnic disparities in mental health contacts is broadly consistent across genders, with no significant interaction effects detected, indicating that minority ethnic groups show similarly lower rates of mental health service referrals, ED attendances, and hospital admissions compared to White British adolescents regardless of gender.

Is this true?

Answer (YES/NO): NO